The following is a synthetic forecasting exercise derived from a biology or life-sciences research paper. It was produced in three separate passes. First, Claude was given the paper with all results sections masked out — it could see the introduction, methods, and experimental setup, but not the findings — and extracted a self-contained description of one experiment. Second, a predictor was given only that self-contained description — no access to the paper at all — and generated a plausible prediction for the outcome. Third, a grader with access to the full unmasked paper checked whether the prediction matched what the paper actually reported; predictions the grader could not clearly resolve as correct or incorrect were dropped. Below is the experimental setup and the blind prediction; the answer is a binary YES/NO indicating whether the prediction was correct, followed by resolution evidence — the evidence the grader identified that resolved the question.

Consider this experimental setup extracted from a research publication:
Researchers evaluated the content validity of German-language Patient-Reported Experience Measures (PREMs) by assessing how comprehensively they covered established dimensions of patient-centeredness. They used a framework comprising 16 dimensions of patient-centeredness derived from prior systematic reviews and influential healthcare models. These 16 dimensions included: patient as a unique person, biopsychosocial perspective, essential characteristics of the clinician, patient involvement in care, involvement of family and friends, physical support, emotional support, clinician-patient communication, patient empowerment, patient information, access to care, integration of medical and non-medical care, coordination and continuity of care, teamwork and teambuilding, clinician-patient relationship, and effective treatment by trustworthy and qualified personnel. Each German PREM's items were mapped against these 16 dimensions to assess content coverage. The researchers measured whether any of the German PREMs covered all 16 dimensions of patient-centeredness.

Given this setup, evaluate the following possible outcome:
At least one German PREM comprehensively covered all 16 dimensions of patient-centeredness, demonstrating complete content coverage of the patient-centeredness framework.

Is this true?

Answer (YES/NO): NO